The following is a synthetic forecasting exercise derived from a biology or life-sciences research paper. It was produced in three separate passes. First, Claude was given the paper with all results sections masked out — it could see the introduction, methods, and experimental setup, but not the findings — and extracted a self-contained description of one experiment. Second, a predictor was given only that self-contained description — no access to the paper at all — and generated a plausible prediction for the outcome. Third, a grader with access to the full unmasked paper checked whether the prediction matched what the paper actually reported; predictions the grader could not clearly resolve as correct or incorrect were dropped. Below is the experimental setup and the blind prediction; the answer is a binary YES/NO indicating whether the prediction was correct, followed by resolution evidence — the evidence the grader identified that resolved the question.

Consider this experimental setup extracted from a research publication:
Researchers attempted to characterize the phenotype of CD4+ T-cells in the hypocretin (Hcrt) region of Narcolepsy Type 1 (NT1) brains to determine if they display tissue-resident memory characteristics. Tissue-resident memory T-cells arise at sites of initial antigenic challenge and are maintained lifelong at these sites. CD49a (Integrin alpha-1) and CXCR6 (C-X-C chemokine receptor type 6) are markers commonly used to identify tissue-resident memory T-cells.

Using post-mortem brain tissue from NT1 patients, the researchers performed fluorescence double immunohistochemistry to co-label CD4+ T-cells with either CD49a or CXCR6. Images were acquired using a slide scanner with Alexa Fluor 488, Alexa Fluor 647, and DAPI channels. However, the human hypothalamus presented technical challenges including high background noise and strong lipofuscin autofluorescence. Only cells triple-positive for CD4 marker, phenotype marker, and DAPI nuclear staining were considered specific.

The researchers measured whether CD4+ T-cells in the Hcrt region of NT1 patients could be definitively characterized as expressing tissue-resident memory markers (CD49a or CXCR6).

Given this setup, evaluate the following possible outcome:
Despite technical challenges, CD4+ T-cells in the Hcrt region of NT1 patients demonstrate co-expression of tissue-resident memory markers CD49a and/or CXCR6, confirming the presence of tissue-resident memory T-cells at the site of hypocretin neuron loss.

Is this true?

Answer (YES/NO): YES